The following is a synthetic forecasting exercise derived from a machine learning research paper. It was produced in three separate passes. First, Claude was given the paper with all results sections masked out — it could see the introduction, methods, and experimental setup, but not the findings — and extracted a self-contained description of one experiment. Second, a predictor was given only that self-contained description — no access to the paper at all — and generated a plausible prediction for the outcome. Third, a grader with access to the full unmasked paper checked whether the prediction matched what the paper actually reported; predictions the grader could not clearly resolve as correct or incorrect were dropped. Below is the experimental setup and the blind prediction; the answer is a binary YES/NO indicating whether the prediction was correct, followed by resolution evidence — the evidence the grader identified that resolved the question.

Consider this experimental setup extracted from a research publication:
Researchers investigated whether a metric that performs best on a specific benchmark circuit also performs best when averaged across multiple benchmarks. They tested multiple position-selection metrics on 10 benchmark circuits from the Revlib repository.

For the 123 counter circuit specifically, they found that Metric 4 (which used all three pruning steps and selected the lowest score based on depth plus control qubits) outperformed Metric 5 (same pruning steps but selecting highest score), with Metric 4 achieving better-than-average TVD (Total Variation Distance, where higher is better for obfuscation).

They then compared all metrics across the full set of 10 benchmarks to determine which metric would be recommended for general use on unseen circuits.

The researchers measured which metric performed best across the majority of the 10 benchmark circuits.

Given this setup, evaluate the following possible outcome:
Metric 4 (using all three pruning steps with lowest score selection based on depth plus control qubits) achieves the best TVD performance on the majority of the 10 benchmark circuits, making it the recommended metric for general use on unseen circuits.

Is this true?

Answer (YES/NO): NO